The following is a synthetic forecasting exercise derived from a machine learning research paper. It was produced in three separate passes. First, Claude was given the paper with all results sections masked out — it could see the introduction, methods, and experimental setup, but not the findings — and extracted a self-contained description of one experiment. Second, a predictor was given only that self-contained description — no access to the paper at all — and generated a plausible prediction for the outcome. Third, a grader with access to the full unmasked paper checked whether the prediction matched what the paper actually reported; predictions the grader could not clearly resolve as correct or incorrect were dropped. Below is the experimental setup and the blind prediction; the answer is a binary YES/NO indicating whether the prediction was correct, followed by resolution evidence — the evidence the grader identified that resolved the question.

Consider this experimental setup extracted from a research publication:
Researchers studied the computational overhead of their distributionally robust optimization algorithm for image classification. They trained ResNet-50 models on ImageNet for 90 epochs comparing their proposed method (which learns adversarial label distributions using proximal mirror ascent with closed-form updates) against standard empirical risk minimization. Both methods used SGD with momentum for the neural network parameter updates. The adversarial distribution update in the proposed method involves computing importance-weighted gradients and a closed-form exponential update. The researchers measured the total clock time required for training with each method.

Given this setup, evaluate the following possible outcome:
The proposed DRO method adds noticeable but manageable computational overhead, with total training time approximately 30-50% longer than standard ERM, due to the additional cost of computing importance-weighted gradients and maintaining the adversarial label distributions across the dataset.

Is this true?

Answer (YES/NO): NO